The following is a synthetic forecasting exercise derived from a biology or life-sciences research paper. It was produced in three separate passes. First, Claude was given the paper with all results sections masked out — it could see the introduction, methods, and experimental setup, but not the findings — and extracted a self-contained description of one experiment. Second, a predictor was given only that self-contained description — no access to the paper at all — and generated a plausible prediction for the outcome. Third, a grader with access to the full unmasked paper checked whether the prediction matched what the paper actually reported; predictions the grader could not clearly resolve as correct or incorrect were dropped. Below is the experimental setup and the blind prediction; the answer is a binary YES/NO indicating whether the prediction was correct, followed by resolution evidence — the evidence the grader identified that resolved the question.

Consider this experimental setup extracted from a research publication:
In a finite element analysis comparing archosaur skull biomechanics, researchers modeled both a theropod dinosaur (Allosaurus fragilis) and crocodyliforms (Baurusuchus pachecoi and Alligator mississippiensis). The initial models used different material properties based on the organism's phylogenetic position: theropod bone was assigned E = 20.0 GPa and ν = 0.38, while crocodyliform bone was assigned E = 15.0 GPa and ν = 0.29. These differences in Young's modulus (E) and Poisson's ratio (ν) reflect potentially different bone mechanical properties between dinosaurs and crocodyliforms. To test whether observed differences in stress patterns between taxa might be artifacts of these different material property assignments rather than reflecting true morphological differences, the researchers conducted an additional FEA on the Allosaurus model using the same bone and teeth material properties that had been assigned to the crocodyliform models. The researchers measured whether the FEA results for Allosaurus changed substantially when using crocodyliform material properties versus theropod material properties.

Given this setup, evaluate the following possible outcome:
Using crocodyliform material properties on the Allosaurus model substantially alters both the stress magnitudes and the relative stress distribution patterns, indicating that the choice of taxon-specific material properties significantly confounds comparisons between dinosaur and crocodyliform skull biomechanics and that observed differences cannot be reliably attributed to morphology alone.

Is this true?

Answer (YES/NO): NO